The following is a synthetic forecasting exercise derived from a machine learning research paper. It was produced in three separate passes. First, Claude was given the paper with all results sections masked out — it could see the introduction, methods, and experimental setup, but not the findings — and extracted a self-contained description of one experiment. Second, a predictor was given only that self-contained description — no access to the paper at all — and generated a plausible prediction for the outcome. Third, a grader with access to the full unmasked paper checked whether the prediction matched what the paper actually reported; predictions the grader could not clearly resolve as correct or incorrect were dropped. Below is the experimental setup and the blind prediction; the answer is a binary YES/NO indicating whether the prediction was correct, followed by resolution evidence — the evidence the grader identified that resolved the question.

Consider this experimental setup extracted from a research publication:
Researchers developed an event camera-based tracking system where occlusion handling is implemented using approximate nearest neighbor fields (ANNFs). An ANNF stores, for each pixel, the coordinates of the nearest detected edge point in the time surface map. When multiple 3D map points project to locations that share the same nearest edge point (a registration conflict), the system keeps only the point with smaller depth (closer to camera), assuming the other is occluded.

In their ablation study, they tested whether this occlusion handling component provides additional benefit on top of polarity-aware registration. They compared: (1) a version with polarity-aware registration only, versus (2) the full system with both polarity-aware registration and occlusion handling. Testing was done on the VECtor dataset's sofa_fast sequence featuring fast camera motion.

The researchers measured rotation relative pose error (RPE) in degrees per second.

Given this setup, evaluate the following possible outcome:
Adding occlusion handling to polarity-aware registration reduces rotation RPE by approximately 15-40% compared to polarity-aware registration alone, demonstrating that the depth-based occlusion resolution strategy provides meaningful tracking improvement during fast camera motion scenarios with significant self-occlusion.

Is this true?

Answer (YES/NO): NO